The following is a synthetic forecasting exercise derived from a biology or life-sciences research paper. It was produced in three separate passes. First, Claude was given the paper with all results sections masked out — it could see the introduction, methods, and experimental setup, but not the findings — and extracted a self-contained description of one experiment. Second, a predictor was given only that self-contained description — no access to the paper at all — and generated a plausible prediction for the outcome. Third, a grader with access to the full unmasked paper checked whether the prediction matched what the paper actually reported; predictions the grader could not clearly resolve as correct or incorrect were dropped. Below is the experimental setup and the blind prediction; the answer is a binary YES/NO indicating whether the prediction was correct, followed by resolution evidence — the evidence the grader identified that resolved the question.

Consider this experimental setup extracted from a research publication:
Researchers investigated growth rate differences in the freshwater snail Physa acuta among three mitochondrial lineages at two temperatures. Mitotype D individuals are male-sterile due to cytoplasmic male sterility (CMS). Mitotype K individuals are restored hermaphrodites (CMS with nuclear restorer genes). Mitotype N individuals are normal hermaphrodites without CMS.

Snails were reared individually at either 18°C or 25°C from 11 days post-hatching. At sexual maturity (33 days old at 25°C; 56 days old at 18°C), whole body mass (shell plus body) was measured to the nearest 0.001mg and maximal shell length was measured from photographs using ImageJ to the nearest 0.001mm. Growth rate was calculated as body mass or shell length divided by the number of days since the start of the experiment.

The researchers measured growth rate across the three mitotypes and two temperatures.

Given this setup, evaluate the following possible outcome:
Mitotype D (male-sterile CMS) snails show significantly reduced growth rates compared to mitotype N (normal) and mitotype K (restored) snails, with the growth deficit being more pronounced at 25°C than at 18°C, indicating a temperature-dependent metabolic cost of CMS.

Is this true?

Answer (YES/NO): NO